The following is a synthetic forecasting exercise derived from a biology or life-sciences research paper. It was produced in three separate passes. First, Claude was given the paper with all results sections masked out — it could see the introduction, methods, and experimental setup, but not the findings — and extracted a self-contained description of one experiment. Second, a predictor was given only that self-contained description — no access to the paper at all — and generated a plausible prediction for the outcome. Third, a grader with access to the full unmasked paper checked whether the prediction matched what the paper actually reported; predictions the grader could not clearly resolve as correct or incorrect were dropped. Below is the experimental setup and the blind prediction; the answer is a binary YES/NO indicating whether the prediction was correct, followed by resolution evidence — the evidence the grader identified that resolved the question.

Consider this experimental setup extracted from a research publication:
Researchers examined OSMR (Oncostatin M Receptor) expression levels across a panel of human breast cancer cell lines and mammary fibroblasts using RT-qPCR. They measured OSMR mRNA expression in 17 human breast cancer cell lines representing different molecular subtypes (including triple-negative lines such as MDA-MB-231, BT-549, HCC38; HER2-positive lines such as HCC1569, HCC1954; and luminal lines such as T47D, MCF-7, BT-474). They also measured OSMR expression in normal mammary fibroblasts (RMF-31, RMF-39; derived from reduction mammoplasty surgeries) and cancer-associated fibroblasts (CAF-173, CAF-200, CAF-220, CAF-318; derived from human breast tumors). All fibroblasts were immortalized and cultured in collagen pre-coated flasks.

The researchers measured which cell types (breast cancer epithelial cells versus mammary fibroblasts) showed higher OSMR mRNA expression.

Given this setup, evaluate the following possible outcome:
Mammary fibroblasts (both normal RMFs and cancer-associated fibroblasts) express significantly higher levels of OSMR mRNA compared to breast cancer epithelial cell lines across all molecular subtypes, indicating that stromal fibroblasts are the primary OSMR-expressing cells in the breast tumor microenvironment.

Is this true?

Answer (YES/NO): YES